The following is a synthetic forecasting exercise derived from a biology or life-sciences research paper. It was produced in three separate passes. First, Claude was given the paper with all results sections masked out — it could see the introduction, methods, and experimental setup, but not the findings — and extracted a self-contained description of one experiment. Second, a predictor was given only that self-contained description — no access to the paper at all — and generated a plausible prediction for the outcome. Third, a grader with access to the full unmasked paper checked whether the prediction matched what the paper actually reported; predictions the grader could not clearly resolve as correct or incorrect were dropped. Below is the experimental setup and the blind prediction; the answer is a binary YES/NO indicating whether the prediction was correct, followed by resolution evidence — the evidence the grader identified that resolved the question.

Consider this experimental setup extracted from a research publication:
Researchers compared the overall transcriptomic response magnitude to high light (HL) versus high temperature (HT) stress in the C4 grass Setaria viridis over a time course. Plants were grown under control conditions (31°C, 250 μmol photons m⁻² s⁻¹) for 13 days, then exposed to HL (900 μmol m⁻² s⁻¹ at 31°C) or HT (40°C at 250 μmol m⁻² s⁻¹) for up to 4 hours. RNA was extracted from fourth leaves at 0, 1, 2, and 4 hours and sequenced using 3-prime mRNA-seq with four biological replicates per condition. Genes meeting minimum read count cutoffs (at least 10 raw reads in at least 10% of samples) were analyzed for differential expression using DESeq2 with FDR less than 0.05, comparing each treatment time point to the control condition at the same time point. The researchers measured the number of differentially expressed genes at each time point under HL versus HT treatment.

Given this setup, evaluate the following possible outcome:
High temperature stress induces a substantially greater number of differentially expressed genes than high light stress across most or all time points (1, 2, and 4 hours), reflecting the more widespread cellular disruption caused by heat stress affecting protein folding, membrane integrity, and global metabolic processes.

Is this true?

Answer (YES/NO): NO